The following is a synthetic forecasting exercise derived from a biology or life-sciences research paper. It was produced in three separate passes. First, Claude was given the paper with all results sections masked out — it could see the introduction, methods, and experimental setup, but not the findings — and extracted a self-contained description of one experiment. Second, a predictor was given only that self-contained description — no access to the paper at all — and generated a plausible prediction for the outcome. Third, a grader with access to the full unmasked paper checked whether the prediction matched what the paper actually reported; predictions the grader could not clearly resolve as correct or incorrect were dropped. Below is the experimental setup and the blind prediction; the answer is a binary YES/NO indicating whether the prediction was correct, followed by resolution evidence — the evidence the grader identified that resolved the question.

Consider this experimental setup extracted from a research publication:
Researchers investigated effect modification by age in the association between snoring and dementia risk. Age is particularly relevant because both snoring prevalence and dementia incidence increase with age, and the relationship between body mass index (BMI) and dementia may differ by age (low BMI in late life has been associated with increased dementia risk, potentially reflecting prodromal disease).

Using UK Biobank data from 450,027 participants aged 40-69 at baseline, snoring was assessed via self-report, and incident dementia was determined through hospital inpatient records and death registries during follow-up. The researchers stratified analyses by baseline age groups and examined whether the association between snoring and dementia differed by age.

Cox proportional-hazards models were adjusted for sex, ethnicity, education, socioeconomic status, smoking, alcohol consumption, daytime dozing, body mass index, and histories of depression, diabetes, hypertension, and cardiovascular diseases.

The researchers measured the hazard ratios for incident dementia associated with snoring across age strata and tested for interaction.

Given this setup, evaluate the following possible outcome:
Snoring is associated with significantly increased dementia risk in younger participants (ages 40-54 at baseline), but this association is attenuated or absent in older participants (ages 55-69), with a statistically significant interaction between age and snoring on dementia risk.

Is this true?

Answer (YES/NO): NO